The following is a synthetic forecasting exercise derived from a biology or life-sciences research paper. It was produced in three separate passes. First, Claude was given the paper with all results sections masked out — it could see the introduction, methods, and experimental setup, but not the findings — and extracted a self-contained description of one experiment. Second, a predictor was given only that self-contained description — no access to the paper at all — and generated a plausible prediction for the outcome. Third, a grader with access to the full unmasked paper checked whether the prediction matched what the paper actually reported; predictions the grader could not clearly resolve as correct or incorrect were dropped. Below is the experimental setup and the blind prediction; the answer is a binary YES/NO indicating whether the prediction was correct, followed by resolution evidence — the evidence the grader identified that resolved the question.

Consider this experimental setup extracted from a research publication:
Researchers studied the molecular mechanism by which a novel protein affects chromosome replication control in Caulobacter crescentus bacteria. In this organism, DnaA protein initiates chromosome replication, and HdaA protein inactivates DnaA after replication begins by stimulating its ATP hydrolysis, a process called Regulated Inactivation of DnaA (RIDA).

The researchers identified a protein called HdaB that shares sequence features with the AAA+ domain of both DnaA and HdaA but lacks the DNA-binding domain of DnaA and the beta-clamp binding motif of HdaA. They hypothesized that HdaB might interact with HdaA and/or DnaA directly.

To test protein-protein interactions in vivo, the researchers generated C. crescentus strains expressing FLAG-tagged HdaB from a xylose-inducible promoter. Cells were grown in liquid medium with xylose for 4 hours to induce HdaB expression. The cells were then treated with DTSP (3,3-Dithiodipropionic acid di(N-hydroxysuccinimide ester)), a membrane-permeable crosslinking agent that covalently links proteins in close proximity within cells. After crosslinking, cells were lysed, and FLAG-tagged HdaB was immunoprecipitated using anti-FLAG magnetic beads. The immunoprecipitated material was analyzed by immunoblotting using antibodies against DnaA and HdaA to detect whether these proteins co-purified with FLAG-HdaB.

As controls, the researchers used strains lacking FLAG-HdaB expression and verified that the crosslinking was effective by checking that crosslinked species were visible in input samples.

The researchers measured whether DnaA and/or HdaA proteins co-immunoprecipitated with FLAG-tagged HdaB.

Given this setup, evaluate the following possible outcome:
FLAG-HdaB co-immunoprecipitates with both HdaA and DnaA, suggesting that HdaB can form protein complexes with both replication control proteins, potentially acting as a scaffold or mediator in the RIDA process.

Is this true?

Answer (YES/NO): NO